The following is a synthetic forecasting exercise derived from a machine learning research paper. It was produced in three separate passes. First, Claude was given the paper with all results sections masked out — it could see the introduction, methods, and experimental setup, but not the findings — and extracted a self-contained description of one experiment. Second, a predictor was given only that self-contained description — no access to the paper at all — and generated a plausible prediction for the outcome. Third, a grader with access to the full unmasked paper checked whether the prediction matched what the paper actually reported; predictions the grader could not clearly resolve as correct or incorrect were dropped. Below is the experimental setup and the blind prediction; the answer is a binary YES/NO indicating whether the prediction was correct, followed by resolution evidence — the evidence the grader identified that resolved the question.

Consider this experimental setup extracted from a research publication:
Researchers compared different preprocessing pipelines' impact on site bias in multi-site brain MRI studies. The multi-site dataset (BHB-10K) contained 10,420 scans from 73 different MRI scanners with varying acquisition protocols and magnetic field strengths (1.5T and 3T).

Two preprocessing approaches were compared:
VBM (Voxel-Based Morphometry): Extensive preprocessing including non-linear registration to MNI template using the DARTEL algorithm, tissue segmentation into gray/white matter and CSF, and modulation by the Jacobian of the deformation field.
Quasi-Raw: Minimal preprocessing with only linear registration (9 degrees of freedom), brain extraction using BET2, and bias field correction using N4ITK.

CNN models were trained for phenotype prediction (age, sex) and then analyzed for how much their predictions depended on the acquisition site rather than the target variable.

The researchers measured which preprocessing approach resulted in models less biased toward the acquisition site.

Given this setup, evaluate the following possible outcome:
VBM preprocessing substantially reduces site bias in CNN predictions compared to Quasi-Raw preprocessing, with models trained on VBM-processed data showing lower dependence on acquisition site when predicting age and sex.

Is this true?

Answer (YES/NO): YES